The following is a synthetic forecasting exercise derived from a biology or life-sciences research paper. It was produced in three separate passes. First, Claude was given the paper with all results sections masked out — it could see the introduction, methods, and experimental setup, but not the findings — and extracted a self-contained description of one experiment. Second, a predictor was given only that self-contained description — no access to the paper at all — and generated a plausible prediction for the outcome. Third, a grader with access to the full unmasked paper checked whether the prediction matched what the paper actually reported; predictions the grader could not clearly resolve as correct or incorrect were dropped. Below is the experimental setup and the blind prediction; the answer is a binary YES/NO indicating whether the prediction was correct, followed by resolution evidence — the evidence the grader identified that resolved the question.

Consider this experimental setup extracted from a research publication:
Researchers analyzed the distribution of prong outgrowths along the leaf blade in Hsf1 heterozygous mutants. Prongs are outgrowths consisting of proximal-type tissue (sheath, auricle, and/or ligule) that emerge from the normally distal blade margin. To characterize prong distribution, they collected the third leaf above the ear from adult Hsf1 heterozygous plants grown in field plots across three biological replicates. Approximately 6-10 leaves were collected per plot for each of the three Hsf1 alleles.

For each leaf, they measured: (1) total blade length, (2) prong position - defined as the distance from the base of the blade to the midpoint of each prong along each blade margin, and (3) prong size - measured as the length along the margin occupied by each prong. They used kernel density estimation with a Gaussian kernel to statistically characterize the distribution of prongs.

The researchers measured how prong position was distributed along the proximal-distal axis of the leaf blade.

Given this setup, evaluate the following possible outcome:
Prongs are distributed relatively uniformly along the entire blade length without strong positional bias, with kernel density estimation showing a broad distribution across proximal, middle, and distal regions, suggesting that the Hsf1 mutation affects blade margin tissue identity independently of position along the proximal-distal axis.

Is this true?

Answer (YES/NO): NO